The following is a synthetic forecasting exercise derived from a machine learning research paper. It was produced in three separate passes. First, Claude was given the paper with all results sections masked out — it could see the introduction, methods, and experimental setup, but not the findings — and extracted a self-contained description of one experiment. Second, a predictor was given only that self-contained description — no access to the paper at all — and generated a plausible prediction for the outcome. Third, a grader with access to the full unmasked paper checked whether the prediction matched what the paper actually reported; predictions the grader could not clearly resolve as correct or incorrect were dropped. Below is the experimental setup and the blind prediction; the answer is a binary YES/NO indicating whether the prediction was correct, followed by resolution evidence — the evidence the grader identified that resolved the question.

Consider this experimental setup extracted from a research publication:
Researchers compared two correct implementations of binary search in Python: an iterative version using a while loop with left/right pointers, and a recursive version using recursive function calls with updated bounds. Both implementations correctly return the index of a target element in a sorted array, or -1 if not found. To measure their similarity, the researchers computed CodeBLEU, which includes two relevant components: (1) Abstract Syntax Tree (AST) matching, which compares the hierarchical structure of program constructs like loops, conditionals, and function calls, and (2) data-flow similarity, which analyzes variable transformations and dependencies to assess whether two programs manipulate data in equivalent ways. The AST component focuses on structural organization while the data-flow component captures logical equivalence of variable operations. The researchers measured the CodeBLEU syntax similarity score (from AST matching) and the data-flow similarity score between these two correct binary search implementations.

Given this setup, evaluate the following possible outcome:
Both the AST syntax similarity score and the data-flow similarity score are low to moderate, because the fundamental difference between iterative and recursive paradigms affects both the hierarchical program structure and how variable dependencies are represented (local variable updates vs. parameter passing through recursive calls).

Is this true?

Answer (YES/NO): NO